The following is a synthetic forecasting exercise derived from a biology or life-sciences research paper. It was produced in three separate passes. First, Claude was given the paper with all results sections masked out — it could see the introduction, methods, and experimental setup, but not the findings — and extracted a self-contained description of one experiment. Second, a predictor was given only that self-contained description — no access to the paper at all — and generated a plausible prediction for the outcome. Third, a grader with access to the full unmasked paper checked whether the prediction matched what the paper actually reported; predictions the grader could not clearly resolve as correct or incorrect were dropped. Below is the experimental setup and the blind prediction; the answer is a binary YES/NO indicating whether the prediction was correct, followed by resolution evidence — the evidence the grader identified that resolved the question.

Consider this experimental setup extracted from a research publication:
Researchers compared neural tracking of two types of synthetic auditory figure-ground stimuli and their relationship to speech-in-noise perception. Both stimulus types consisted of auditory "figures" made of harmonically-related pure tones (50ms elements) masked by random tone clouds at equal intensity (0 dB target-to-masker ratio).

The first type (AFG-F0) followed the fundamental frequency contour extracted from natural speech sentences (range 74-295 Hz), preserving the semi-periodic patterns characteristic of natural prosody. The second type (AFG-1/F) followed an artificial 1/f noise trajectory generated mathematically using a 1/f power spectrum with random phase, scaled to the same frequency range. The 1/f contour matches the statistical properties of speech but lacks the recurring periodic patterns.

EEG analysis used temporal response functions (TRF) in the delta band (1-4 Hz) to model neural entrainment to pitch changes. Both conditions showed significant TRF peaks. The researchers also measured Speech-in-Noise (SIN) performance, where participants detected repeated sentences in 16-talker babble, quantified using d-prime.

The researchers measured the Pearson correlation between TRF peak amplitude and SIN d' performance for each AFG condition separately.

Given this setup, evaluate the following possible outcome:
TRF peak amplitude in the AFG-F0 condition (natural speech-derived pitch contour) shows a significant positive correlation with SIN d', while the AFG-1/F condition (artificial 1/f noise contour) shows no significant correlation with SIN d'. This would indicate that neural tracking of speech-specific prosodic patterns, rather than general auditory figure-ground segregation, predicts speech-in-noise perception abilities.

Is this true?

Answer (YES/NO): NO